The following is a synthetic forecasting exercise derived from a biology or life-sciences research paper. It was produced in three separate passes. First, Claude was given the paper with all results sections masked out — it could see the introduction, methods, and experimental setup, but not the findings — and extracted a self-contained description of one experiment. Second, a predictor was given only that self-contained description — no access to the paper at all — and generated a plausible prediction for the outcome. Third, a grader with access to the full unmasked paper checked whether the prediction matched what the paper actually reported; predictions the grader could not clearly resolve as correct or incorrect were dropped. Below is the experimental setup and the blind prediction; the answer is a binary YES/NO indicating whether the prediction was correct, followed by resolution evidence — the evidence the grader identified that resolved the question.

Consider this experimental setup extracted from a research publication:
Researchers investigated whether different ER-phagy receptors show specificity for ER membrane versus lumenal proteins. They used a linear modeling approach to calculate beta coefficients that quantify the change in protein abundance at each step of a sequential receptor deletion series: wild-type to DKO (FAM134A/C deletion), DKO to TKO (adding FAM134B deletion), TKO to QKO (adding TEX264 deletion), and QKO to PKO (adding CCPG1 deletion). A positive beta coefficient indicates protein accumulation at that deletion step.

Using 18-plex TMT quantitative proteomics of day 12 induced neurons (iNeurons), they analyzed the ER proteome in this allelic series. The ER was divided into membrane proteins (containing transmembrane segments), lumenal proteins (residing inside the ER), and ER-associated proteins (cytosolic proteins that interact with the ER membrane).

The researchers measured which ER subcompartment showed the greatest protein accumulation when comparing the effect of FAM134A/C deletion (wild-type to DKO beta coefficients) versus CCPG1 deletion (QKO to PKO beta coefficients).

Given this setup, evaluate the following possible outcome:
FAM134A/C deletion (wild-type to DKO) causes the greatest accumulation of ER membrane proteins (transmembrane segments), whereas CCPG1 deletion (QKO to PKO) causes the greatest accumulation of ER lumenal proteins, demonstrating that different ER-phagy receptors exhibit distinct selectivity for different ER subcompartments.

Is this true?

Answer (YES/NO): YES